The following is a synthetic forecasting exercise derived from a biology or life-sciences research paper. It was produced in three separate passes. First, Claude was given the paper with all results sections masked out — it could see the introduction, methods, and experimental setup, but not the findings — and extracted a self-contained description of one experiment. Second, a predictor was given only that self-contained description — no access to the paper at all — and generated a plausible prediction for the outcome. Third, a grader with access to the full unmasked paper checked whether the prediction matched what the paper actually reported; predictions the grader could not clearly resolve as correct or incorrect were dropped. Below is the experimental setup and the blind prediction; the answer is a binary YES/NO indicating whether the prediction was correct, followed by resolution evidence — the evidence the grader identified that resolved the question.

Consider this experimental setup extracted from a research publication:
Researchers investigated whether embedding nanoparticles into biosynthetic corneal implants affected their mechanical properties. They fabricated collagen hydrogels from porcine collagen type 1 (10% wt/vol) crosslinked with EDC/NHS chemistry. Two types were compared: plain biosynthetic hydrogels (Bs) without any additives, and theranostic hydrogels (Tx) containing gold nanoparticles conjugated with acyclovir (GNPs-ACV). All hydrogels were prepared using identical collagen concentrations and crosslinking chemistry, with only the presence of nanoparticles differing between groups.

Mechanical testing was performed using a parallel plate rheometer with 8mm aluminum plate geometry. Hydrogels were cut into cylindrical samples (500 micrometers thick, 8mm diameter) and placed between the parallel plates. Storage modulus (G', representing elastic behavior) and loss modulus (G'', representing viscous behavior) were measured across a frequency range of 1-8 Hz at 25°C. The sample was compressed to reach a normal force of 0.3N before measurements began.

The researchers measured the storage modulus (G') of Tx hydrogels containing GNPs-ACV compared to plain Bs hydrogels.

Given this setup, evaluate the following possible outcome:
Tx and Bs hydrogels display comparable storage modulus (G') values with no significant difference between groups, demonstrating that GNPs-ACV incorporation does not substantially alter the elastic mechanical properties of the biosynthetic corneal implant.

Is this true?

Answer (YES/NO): NO